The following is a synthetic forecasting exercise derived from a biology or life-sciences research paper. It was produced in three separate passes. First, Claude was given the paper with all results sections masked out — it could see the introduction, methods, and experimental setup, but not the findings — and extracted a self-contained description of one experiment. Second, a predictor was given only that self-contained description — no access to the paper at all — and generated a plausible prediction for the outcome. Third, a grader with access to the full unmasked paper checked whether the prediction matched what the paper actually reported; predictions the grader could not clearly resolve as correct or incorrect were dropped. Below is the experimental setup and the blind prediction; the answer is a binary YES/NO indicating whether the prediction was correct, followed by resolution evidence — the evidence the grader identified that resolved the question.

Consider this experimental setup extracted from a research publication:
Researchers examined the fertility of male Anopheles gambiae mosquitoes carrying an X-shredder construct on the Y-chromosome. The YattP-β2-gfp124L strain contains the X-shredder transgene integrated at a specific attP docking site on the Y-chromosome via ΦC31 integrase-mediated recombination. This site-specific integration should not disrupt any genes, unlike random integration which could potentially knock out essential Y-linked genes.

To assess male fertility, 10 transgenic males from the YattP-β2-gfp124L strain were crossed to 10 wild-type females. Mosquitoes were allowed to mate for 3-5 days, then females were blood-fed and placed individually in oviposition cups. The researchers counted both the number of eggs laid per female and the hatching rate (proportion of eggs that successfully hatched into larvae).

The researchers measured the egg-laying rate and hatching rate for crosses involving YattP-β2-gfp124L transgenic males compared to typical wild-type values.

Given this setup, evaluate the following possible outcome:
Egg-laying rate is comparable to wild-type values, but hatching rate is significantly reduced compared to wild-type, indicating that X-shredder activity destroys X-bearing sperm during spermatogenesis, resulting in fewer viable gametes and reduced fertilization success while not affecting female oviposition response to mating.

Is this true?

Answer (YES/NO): NO